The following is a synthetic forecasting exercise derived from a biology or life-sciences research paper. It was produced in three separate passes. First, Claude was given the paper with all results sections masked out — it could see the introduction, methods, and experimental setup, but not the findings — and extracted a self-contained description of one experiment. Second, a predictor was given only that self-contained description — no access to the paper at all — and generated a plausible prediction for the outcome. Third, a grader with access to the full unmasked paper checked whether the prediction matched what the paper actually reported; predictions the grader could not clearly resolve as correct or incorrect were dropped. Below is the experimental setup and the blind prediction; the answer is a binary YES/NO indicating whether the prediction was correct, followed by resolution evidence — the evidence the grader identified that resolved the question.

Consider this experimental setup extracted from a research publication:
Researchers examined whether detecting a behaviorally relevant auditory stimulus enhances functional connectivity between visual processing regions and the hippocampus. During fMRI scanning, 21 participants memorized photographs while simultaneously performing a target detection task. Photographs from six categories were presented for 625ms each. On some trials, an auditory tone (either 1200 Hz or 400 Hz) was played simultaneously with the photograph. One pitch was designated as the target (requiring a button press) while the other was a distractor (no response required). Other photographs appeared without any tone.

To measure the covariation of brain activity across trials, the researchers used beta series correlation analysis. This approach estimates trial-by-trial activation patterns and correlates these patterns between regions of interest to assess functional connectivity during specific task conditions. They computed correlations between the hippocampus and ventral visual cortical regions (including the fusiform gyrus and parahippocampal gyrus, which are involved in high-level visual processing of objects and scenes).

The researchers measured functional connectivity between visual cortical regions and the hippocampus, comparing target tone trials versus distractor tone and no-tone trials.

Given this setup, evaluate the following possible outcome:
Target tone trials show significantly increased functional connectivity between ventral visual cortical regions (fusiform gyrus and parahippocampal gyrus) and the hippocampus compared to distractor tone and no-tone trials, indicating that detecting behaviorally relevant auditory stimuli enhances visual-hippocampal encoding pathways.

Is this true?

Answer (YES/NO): YES